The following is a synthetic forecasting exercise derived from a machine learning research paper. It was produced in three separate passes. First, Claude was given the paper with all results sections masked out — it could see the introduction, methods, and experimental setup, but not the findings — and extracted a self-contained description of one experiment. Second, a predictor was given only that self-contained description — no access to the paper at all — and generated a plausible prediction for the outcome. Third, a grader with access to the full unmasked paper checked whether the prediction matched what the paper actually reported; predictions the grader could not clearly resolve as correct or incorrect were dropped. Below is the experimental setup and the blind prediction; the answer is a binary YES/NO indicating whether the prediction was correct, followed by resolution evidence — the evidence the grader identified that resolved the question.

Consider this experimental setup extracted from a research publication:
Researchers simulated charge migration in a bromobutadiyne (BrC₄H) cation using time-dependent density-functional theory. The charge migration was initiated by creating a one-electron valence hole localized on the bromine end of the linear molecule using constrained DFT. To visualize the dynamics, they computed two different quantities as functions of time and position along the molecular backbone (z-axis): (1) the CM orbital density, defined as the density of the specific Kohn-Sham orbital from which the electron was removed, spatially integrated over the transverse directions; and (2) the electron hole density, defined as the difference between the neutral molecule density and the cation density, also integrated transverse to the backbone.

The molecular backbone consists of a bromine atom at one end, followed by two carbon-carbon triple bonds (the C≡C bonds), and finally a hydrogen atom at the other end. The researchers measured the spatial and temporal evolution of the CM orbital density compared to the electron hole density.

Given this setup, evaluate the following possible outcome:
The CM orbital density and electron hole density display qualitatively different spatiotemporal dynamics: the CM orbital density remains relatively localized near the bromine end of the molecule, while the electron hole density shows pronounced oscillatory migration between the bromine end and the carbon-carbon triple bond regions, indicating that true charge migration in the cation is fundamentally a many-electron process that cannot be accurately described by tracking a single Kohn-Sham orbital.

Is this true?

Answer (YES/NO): NO